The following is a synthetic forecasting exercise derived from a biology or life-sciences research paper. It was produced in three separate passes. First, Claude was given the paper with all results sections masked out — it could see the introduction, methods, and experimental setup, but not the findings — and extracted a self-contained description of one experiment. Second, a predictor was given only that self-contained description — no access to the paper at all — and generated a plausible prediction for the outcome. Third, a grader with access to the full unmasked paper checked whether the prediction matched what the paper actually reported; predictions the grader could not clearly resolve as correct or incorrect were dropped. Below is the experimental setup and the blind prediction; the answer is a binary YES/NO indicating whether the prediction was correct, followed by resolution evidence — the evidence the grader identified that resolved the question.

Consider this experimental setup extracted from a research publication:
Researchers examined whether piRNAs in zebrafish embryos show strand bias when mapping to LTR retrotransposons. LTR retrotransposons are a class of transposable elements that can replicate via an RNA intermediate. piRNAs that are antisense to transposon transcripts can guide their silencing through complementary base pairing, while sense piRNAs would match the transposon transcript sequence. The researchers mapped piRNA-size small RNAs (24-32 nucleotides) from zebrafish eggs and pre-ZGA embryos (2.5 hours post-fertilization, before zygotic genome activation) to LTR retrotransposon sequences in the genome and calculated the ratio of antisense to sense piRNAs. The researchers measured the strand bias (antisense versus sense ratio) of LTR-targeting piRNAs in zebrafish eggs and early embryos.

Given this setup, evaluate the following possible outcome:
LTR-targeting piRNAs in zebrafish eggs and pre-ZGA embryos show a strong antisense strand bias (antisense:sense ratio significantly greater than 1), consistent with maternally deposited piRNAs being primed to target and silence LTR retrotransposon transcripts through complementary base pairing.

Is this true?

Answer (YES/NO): YES